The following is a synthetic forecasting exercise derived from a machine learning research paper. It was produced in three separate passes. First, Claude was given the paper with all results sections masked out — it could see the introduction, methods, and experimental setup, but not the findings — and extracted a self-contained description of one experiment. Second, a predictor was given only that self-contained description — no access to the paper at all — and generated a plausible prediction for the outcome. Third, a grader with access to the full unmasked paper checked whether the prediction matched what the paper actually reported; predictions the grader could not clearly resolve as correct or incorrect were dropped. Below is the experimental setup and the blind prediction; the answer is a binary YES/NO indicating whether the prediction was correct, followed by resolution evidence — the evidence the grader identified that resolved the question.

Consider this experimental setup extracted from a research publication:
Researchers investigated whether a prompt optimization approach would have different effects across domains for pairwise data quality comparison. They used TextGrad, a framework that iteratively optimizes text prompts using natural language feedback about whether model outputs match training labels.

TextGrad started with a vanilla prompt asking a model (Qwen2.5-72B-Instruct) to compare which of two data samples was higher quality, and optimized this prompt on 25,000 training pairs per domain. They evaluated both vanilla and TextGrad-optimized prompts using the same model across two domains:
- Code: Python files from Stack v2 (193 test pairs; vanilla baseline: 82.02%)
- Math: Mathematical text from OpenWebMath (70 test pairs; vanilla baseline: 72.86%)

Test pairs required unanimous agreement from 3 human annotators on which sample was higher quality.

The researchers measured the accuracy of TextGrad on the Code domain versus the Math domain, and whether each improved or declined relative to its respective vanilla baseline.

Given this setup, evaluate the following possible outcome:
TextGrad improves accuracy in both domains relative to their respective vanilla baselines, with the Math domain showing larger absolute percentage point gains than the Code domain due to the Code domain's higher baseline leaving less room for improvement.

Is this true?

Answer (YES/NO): NO